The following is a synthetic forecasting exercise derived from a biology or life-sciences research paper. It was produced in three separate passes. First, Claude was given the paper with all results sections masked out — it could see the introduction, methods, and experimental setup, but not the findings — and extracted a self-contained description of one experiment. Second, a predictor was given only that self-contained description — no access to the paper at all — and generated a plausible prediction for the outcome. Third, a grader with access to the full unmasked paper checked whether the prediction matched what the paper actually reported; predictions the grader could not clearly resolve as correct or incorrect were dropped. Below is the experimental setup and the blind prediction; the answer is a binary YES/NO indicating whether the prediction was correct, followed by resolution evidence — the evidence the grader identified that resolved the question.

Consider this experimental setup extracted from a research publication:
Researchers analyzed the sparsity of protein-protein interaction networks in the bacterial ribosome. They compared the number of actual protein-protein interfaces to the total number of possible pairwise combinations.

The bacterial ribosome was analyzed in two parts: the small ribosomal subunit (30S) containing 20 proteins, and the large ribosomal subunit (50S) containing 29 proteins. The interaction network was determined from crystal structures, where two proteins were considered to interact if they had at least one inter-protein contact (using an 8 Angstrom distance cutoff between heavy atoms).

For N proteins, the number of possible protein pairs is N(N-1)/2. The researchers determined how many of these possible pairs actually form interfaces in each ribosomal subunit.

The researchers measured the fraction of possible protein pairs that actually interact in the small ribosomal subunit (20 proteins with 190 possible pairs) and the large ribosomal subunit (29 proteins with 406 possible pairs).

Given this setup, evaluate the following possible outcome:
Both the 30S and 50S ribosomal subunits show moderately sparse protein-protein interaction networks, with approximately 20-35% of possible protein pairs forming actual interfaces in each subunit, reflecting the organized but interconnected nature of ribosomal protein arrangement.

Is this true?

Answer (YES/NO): NO